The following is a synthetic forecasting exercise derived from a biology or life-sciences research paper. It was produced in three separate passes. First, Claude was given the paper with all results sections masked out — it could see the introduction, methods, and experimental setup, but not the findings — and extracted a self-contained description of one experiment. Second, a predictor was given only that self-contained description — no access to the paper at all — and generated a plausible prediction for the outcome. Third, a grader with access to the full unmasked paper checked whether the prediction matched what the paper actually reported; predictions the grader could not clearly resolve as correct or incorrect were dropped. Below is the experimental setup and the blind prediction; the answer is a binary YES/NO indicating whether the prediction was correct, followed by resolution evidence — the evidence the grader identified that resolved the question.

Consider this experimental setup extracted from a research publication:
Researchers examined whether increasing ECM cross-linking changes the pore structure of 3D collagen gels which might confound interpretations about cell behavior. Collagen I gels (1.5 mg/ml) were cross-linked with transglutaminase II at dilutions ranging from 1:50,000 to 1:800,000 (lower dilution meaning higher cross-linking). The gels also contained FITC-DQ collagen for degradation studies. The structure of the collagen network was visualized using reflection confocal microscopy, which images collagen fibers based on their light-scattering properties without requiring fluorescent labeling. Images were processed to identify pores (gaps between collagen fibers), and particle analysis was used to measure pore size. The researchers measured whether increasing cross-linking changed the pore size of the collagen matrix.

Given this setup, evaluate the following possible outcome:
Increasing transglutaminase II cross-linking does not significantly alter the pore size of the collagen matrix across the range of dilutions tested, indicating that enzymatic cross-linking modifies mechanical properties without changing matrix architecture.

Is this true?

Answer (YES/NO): NO